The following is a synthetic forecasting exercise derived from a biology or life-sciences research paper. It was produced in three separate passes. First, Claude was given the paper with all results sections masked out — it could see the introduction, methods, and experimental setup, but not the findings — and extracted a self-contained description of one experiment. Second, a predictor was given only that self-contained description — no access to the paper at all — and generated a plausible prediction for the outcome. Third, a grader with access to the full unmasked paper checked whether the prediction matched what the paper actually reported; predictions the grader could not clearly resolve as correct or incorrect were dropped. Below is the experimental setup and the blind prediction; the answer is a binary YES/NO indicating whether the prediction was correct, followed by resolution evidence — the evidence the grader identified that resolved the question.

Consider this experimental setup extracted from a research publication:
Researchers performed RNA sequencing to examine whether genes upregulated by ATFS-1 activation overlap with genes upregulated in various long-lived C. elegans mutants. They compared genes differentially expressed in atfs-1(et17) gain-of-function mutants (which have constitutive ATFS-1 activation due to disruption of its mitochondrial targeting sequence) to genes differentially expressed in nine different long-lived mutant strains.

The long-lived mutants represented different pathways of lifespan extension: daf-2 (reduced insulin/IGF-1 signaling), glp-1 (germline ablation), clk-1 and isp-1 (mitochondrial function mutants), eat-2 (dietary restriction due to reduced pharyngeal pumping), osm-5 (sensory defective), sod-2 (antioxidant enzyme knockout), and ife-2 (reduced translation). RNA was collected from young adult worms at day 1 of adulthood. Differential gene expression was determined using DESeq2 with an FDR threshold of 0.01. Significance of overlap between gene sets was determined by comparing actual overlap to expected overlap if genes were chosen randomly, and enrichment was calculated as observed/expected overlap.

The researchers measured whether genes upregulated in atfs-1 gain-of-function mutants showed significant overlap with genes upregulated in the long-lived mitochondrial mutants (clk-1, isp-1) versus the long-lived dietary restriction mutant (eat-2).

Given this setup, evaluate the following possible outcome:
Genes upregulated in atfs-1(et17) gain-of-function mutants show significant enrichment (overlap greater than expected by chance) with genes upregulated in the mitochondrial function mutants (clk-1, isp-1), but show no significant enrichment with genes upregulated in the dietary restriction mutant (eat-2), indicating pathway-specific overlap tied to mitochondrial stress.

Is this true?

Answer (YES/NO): NO